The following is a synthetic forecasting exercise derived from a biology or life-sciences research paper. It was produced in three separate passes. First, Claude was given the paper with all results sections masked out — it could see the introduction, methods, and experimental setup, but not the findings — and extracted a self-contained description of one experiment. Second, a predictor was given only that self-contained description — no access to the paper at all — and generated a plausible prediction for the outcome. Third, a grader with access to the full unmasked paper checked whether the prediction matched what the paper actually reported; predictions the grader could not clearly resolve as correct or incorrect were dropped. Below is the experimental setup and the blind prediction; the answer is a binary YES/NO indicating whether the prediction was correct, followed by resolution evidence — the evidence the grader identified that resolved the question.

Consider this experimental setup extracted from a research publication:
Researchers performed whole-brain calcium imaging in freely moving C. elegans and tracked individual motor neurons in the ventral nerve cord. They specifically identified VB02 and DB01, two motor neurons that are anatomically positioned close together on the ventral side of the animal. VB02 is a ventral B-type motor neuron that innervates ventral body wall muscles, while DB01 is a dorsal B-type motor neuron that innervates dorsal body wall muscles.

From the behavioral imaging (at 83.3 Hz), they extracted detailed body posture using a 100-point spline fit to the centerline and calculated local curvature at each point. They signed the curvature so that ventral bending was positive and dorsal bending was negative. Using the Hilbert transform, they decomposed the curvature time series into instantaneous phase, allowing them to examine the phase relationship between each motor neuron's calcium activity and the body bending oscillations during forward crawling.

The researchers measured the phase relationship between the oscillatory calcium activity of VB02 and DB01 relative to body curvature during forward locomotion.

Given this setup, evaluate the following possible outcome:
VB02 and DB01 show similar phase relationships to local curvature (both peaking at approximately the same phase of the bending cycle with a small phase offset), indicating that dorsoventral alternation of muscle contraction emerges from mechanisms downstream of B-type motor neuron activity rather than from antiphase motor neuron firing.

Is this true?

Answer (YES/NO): NO